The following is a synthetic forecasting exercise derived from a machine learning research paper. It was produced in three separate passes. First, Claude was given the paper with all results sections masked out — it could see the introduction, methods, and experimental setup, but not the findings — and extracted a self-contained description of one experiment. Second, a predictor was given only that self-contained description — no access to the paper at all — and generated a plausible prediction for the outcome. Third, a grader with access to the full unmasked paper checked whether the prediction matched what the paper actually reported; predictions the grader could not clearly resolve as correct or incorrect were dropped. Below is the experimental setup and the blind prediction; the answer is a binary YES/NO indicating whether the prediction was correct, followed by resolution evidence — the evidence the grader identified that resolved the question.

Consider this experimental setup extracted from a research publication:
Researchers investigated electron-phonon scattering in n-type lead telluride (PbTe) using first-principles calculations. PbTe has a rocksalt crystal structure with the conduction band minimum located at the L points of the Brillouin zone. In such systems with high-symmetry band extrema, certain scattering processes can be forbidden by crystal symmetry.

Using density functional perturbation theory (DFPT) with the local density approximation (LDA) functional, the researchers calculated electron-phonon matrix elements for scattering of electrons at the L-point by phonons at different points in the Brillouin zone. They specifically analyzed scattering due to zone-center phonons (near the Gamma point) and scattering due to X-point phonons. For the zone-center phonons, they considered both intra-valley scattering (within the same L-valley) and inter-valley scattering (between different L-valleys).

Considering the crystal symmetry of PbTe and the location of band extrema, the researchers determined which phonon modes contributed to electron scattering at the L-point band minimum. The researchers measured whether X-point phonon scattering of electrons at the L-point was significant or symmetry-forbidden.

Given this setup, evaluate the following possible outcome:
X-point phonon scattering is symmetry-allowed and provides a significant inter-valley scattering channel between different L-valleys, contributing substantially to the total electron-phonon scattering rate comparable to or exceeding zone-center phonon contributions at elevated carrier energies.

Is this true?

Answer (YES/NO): NO